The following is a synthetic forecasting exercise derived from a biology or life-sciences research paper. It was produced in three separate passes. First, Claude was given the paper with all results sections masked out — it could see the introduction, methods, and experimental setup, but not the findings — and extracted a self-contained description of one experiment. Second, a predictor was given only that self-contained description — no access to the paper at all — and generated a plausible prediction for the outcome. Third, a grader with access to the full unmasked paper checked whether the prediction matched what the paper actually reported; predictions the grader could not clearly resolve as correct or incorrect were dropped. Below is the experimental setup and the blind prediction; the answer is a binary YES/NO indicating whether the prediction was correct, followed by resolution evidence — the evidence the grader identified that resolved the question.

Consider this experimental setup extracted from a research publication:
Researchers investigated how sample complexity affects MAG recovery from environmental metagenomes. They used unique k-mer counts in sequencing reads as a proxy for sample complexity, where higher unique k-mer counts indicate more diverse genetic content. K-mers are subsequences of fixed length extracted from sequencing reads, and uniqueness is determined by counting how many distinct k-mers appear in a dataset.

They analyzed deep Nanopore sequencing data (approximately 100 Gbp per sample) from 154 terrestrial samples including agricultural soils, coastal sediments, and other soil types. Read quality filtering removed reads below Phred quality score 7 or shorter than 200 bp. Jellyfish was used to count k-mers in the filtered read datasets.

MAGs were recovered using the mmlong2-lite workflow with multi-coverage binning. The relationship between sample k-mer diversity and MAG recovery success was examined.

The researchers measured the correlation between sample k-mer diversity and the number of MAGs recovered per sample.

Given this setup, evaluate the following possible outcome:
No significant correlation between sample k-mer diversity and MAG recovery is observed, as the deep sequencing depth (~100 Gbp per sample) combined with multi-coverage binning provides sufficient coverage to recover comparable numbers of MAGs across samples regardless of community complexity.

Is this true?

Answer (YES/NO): NO